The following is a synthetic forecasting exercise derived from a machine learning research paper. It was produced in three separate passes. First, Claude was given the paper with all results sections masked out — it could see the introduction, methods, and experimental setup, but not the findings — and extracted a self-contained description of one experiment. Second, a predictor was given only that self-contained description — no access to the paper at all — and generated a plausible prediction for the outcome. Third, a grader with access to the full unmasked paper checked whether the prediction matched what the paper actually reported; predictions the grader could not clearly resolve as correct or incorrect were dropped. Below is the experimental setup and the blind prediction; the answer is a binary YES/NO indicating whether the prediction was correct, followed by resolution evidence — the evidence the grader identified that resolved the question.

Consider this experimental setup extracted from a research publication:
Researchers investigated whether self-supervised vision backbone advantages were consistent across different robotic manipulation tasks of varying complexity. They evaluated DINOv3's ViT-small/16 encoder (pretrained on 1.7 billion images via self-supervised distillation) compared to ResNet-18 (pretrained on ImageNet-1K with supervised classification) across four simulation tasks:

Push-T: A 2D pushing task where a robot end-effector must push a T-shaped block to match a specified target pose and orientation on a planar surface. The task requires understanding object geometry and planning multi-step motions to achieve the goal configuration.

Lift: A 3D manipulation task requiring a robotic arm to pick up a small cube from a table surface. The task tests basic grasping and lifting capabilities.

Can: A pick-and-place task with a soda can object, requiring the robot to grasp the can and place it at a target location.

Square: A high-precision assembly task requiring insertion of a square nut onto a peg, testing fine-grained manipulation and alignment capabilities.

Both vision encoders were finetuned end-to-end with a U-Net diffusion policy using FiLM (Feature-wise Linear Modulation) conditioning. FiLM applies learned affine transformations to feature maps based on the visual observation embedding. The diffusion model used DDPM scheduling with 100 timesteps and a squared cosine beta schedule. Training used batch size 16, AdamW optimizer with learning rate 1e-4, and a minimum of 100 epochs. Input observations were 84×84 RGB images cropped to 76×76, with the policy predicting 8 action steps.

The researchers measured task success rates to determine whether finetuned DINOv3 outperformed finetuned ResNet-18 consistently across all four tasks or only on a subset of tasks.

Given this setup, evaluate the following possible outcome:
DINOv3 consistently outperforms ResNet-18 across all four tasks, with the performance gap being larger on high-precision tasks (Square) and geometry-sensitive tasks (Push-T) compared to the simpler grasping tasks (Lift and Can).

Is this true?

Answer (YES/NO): NO